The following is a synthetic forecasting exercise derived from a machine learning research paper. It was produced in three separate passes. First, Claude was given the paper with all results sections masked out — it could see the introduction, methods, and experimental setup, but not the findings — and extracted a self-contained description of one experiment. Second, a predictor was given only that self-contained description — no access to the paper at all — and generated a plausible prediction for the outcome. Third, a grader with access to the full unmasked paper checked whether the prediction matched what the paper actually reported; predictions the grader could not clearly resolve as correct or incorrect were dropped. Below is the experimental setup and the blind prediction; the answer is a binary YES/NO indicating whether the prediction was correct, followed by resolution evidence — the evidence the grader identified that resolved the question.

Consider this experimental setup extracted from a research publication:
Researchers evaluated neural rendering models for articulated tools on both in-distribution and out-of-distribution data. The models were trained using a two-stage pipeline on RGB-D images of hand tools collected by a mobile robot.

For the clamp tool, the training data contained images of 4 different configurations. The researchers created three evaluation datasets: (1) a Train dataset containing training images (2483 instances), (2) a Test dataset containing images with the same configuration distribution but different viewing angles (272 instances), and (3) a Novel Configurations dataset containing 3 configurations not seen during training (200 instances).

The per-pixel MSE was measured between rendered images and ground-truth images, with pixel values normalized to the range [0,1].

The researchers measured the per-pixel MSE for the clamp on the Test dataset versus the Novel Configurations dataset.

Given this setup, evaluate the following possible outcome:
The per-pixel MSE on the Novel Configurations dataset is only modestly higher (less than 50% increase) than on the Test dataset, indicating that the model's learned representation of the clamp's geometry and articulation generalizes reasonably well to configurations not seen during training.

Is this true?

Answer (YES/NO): NO